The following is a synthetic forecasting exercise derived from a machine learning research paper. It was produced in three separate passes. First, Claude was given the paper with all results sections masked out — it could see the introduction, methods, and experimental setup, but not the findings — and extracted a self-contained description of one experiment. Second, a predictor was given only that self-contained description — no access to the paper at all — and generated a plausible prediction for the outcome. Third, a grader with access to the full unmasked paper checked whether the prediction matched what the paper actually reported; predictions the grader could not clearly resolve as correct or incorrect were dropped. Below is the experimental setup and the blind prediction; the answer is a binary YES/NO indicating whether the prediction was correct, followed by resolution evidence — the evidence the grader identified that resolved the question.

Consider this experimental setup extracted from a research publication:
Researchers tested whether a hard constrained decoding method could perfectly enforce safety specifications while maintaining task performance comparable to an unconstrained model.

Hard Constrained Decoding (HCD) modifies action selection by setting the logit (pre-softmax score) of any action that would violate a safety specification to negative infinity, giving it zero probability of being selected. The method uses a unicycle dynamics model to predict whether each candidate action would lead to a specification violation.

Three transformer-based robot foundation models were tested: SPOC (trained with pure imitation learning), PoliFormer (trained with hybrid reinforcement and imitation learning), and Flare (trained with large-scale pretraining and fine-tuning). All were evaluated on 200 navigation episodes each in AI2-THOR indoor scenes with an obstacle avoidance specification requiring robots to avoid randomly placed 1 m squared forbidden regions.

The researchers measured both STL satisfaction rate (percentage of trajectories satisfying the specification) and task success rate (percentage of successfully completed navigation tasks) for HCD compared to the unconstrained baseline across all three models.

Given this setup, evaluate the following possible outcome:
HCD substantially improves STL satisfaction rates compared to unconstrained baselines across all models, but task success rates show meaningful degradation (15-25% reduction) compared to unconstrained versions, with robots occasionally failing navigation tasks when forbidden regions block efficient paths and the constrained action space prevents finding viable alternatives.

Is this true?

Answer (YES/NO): NO